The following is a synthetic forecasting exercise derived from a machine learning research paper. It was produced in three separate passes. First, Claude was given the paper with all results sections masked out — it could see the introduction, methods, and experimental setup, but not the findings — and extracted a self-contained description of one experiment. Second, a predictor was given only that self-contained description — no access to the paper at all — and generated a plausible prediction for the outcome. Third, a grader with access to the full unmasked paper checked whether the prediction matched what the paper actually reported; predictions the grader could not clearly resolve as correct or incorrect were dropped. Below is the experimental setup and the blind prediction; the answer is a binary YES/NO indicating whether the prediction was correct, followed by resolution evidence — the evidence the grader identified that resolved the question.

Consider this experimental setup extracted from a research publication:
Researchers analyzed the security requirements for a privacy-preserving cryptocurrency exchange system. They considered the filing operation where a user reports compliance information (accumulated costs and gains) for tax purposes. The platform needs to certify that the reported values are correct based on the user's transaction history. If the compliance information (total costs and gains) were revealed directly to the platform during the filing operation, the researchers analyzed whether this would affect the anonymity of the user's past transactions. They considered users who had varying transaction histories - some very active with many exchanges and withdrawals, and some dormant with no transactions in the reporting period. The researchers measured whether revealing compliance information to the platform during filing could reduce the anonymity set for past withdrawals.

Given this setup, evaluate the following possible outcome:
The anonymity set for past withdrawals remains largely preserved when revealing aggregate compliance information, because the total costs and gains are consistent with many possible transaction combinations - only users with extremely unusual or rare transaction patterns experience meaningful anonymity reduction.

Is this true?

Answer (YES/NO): NO